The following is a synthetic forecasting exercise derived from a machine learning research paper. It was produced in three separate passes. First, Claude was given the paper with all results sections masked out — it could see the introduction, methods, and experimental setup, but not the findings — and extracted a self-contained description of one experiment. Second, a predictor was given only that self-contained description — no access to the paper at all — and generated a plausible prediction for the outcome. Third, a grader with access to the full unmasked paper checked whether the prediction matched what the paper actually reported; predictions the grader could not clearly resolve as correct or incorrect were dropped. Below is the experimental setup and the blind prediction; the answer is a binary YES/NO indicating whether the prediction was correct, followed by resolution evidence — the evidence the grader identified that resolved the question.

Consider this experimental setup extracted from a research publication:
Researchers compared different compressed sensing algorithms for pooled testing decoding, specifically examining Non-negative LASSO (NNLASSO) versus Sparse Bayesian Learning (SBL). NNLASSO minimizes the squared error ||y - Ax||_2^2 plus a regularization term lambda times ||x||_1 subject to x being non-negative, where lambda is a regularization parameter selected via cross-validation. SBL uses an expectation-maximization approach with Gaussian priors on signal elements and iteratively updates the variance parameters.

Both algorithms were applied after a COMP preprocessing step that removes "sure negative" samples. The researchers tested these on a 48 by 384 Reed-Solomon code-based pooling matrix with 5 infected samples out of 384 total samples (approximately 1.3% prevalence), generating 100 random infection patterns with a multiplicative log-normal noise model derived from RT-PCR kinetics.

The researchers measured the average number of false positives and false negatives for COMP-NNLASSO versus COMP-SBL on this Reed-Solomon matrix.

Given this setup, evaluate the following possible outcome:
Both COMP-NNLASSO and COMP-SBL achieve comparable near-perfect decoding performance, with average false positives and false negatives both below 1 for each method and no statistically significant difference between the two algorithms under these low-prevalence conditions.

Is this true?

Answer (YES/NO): NO